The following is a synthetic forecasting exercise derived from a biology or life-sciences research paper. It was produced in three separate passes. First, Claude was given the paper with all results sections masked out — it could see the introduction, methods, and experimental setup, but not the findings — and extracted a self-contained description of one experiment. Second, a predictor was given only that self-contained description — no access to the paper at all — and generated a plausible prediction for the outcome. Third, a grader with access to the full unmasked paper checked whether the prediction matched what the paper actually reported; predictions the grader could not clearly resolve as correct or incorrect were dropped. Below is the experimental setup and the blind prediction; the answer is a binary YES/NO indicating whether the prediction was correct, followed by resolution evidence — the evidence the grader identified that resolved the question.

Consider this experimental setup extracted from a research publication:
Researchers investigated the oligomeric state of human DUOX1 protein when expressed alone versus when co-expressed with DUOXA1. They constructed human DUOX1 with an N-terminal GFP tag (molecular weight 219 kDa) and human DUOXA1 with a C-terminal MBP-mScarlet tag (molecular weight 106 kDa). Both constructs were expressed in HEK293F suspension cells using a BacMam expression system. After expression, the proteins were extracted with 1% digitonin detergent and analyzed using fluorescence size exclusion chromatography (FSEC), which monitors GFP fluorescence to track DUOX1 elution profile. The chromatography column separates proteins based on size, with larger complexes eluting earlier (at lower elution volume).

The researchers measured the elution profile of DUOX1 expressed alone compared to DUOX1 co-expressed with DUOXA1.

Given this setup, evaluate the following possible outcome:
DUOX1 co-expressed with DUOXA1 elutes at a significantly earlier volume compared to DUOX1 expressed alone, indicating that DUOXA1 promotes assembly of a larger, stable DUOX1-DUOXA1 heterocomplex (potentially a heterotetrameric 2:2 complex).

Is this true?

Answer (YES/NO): YES